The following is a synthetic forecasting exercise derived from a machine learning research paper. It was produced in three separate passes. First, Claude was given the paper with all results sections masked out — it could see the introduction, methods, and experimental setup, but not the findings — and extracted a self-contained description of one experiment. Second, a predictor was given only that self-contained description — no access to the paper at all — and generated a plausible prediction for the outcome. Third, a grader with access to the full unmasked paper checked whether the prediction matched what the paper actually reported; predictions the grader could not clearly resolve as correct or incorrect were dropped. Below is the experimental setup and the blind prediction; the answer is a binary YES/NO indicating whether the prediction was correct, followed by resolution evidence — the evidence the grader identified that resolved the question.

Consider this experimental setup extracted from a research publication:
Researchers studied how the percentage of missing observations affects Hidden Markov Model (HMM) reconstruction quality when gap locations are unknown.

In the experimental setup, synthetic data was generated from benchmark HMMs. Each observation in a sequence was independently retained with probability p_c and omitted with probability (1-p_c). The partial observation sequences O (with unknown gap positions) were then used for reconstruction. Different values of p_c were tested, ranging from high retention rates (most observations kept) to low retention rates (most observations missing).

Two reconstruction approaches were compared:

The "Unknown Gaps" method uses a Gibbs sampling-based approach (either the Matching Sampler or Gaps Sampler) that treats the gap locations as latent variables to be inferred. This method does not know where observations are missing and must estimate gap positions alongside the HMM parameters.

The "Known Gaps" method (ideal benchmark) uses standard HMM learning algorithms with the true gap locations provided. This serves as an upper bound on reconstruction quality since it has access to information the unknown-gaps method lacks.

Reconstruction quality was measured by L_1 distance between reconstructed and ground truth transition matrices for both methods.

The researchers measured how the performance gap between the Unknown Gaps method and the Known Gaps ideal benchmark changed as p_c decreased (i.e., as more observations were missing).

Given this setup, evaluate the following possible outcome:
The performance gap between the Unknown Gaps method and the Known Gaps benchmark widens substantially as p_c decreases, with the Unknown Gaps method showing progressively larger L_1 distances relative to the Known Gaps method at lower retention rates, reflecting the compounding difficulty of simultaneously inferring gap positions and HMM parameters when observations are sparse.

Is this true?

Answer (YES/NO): NO